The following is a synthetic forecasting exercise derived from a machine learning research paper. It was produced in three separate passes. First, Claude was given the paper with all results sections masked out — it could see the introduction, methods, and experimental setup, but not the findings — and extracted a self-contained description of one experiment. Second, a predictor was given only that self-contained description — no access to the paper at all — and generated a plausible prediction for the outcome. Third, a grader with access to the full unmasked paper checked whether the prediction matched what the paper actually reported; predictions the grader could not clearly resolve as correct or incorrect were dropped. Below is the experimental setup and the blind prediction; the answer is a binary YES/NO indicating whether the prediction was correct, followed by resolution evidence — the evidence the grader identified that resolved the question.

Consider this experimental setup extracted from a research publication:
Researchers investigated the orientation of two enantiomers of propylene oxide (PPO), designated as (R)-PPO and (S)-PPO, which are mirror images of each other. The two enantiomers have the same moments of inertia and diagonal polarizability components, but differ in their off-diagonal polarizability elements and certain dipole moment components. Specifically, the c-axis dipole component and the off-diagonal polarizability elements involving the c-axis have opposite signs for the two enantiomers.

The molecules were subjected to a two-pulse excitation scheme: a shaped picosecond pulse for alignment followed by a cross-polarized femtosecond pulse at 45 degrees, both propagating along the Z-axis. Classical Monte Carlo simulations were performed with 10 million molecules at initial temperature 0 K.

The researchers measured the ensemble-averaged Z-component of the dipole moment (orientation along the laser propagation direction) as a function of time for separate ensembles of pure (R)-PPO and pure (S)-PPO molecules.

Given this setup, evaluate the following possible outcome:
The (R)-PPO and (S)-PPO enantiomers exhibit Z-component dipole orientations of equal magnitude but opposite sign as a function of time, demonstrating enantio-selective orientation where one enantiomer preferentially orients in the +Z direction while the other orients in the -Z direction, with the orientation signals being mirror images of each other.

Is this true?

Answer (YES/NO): YES